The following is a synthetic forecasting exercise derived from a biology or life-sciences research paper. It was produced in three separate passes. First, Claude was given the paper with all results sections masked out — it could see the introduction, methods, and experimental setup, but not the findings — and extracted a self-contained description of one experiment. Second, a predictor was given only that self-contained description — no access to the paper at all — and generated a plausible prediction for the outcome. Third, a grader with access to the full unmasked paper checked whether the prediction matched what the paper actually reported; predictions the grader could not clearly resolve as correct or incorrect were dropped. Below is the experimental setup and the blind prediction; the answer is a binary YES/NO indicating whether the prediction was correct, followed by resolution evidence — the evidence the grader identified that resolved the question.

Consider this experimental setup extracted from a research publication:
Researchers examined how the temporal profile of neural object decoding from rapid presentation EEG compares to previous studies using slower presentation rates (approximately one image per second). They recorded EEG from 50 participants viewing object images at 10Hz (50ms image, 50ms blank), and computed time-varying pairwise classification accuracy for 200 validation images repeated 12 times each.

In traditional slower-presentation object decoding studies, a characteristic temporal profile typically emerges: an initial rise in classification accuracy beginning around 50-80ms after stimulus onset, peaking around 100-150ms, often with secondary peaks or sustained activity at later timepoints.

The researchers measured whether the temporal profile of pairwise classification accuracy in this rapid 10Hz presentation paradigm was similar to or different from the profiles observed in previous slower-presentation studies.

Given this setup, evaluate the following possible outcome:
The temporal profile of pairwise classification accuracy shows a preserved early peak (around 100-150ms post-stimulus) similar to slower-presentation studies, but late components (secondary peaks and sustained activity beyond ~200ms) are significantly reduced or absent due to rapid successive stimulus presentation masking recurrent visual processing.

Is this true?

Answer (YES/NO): NO